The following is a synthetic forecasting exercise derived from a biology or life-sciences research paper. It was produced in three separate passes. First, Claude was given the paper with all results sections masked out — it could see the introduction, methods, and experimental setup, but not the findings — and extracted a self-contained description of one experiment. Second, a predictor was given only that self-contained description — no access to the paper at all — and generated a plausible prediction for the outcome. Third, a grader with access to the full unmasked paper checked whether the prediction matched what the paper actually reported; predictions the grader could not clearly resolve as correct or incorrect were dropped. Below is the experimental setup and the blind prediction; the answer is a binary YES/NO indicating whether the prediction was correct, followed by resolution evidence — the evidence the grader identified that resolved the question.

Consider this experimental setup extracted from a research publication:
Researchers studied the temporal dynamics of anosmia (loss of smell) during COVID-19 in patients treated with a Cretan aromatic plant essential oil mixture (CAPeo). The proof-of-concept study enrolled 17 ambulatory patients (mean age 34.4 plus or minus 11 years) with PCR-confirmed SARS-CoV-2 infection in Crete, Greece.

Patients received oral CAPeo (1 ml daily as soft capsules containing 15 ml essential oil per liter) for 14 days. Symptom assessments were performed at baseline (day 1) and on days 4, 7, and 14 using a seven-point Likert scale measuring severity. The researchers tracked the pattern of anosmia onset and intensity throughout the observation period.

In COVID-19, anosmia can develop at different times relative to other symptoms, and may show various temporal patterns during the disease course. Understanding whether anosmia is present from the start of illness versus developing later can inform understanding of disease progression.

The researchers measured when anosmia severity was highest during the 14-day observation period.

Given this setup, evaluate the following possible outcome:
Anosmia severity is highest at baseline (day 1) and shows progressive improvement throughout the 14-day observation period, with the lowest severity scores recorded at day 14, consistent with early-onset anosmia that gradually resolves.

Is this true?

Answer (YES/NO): NO